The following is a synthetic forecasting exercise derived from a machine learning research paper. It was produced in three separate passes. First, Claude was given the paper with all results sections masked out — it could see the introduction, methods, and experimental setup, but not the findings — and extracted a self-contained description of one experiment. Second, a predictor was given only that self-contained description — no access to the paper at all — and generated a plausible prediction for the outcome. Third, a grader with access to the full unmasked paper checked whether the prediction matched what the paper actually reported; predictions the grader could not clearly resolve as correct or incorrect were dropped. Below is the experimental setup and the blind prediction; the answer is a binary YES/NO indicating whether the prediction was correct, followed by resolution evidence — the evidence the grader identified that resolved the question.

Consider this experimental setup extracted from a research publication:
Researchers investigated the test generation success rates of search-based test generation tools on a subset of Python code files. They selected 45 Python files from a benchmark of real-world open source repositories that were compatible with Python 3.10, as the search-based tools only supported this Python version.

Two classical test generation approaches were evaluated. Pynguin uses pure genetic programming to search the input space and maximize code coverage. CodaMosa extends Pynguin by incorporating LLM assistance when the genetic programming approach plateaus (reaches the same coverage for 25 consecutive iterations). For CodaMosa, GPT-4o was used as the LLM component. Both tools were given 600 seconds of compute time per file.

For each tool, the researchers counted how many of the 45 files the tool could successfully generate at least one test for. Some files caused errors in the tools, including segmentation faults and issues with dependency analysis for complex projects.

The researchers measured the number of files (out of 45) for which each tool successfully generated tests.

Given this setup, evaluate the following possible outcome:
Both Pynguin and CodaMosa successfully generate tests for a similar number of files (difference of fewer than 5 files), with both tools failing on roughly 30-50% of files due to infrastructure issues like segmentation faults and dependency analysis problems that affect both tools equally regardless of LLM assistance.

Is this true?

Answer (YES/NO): YES